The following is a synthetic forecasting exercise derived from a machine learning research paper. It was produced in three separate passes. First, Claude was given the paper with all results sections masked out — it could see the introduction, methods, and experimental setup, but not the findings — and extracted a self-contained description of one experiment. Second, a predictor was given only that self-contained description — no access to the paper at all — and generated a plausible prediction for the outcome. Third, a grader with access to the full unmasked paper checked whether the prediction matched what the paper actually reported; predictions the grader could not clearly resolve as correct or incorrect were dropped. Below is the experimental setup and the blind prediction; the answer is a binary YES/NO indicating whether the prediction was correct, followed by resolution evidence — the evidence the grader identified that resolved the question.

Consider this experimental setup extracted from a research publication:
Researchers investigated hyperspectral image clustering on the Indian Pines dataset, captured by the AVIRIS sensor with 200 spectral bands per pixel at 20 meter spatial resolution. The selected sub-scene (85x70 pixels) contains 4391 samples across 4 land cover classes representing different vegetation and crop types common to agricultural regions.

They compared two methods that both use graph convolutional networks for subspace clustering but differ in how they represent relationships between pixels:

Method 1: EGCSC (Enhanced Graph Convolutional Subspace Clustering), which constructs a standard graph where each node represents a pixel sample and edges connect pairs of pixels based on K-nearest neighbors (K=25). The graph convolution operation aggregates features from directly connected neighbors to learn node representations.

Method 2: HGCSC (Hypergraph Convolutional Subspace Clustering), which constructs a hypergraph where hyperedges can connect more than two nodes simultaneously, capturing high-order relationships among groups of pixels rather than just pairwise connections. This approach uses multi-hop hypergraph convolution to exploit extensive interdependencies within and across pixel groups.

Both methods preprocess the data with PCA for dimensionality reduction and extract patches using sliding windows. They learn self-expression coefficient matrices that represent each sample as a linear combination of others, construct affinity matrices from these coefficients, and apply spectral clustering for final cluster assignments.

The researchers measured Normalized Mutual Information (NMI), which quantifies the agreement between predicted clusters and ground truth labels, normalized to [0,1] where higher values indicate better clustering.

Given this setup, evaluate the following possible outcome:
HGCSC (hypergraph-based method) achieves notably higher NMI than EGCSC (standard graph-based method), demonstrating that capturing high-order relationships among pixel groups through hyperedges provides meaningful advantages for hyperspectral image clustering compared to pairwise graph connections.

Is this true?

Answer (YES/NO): YES